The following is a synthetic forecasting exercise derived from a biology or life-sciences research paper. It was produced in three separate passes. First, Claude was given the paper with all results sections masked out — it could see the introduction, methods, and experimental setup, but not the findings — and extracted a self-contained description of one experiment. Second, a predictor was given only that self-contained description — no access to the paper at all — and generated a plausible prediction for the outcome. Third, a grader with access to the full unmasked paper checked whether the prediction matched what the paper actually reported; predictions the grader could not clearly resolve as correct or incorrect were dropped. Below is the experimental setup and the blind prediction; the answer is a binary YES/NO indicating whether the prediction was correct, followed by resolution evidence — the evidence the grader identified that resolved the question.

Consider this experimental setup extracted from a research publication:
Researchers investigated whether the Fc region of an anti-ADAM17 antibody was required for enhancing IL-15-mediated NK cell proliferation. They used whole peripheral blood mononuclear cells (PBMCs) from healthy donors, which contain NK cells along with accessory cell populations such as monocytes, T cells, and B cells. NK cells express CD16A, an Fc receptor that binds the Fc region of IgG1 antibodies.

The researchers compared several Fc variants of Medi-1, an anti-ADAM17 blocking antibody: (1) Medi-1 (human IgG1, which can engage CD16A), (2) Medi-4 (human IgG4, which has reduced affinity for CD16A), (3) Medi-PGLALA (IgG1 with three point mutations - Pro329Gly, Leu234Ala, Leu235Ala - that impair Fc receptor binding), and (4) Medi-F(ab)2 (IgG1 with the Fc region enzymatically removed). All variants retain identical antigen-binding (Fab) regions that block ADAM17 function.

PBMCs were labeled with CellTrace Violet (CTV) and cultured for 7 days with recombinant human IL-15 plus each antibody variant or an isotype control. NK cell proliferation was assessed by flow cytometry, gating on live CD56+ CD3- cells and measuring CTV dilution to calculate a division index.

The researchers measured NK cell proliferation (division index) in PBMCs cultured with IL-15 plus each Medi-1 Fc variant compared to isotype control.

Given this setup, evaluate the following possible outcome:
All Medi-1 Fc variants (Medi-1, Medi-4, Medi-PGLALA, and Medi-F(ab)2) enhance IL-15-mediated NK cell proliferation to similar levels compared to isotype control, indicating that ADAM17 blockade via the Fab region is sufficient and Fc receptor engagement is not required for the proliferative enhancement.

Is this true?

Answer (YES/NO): NO